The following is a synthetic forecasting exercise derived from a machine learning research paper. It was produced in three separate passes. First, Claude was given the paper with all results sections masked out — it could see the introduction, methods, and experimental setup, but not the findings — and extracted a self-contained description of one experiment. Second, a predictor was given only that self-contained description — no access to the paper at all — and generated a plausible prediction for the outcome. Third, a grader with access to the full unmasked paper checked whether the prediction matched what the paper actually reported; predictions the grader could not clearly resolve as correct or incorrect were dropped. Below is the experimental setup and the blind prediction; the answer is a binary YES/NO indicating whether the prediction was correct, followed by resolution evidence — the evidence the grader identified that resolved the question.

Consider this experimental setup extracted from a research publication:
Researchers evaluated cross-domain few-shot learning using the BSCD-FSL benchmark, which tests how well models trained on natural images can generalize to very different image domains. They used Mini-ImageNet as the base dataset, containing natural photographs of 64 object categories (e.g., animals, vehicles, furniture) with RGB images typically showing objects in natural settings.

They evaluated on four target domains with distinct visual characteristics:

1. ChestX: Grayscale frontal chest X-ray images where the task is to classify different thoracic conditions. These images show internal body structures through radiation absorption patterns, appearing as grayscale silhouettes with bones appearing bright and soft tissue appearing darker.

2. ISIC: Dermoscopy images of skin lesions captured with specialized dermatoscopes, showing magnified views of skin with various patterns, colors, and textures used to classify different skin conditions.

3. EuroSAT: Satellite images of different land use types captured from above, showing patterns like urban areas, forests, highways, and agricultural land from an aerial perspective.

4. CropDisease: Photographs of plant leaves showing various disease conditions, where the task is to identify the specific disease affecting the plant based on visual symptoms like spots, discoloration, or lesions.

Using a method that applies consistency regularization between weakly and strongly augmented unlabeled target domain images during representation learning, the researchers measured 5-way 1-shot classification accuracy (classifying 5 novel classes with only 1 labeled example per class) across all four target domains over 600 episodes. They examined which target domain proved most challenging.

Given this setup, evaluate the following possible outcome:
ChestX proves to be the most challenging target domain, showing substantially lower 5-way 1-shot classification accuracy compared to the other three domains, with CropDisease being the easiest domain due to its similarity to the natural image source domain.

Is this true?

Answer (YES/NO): YES